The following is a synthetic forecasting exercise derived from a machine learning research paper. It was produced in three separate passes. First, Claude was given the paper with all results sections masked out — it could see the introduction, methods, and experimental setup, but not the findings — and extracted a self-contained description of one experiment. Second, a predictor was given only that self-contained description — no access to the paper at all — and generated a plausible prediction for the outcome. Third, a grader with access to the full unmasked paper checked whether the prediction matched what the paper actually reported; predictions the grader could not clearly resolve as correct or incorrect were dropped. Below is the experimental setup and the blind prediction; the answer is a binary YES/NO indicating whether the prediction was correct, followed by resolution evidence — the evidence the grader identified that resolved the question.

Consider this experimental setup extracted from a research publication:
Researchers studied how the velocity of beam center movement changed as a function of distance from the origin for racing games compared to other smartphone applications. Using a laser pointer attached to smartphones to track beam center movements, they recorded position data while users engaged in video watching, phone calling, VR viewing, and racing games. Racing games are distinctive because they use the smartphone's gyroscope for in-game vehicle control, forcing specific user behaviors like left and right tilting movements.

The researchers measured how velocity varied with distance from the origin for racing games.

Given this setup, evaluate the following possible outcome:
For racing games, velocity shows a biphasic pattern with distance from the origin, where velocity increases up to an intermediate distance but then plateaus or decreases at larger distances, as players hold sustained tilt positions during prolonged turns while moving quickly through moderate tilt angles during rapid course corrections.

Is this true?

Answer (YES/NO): NO